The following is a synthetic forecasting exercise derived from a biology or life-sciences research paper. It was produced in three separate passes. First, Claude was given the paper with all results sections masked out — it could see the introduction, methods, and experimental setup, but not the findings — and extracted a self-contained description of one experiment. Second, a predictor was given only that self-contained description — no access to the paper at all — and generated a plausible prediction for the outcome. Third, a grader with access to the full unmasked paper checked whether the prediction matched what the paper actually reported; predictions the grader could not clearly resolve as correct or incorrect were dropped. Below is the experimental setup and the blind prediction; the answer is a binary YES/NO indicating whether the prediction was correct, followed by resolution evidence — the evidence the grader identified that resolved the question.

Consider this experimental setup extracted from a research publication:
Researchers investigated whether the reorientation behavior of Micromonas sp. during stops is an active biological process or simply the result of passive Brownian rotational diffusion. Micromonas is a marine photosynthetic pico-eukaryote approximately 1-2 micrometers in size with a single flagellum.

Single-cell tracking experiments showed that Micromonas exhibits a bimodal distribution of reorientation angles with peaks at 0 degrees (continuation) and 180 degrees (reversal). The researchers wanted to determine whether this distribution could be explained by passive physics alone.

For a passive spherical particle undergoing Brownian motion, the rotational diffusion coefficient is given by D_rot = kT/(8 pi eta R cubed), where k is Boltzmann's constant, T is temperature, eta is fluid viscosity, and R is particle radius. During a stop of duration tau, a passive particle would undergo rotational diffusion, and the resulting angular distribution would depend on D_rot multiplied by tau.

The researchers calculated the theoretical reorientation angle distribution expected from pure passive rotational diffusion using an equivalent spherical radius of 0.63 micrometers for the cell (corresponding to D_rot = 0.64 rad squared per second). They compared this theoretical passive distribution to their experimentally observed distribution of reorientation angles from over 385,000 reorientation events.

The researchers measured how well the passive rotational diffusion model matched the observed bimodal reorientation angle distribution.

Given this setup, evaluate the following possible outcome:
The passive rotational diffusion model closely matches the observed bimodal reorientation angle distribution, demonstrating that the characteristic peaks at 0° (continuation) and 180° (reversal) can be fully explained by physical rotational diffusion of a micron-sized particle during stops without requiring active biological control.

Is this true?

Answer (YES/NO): NO